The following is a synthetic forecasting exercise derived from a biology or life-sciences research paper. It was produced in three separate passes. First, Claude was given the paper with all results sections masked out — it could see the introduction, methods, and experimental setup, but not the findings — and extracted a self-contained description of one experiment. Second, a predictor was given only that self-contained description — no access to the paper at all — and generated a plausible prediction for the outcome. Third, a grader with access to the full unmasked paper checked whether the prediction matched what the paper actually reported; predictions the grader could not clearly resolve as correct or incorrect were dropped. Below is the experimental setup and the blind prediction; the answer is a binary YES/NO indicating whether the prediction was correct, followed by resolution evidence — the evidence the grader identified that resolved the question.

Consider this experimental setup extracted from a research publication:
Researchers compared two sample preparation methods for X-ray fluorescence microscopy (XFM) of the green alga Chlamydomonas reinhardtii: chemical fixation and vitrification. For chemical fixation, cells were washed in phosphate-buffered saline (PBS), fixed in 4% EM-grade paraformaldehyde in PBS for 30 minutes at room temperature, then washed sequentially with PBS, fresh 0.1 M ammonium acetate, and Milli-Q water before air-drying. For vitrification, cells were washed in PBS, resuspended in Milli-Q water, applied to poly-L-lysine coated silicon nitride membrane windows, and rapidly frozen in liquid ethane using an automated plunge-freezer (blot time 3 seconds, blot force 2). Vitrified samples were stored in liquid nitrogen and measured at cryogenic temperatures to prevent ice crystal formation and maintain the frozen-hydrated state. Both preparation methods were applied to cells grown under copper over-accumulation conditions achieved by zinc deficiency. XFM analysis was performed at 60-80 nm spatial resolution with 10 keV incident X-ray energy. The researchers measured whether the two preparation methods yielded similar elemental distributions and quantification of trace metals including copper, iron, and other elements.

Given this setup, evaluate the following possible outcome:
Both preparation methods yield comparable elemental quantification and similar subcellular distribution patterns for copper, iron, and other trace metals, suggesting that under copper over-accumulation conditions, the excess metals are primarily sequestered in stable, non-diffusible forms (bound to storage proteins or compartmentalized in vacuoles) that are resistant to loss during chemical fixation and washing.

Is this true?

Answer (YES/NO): YES